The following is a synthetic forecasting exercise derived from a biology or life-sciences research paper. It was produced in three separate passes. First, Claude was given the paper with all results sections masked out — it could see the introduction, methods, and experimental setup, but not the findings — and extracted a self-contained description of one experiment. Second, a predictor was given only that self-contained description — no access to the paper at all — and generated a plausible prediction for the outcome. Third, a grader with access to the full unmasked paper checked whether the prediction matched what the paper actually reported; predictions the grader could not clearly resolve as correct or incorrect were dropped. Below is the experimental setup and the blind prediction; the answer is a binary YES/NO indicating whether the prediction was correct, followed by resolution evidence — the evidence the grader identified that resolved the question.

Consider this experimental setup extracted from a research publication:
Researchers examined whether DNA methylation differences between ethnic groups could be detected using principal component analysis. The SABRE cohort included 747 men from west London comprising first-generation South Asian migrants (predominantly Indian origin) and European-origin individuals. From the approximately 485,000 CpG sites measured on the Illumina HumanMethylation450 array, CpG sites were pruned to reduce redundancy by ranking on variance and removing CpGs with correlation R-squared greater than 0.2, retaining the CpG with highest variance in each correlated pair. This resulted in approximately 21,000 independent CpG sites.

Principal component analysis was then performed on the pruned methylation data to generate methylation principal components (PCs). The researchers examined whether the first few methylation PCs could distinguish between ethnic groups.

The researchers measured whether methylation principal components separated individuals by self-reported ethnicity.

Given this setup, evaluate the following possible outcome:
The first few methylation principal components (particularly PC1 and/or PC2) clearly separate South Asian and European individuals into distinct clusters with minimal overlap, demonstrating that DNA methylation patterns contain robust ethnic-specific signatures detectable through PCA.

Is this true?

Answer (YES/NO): NO